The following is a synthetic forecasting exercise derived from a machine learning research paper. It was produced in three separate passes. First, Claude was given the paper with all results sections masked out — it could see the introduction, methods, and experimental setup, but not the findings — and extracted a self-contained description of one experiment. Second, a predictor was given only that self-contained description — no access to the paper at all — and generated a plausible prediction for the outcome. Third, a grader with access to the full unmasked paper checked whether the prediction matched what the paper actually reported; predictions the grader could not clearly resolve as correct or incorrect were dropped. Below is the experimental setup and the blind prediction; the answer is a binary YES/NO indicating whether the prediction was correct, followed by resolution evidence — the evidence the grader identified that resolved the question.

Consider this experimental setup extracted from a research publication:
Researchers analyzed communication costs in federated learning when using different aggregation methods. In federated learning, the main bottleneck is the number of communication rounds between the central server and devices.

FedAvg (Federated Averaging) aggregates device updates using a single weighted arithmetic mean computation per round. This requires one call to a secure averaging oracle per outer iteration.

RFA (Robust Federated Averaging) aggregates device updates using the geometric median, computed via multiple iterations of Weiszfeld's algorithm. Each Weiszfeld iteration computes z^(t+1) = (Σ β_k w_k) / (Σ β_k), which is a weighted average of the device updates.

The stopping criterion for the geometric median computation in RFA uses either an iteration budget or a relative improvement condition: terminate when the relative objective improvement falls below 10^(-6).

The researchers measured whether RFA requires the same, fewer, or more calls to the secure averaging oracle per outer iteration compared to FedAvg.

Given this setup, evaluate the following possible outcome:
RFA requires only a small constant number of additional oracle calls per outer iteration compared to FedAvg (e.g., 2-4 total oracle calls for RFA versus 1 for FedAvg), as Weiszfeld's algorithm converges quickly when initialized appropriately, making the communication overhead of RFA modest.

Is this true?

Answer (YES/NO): YES